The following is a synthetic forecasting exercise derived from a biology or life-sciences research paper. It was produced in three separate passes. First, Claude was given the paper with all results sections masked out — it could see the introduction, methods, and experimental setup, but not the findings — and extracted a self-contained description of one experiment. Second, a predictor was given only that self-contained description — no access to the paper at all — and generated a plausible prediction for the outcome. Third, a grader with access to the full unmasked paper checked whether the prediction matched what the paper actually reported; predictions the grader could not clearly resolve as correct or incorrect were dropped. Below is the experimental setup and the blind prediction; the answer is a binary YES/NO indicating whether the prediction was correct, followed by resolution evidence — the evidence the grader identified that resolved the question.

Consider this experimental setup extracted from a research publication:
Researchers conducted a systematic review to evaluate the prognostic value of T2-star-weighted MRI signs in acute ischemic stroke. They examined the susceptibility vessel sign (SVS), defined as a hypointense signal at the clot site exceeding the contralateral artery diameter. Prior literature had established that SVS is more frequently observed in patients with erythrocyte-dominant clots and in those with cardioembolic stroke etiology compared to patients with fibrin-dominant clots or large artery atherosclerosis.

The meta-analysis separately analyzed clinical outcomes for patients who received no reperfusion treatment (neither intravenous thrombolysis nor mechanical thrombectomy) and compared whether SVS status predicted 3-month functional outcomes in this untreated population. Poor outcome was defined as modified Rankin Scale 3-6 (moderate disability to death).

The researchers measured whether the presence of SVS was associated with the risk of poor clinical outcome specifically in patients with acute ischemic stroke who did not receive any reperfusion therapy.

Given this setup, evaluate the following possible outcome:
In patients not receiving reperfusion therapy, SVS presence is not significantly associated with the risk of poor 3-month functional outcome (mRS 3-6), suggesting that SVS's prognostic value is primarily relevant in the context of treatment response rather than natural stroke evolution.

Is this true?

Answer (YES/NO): NO